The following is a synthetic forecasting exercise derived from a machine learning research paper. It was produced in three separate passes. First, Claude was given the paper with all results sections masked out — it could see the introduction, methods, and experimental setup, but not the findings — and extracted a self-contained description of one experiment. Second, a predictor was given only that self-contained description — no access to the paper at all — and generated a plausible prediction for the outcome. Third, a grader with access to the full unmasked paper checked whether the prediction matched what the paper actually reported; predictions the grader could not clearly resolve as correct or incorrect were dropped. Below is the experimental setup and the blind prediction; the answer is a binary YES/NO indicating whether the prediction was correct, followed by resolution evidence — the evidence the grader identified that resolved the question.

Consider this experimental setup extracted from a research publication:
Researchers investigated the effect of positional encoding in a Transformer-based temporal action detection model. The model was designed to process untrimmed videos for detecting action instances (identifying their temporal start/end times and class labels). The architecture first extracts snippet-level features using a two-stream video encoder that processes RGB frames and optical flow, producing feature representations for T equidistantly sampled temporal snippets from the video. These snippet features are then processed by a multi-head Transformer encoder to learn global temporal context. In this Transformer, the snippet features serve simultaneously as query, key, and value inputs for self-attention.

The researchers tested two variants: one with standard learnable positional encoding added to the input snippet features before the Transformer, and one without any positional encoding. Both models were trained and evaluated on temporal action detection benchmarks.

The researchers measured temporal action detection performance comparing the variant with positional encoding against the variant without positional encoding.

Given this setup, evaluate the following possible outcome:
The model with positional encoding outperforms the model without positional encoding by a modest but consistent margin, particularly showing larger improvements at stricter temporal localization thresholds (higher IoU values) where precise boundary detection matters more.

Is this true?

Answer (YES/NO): NO